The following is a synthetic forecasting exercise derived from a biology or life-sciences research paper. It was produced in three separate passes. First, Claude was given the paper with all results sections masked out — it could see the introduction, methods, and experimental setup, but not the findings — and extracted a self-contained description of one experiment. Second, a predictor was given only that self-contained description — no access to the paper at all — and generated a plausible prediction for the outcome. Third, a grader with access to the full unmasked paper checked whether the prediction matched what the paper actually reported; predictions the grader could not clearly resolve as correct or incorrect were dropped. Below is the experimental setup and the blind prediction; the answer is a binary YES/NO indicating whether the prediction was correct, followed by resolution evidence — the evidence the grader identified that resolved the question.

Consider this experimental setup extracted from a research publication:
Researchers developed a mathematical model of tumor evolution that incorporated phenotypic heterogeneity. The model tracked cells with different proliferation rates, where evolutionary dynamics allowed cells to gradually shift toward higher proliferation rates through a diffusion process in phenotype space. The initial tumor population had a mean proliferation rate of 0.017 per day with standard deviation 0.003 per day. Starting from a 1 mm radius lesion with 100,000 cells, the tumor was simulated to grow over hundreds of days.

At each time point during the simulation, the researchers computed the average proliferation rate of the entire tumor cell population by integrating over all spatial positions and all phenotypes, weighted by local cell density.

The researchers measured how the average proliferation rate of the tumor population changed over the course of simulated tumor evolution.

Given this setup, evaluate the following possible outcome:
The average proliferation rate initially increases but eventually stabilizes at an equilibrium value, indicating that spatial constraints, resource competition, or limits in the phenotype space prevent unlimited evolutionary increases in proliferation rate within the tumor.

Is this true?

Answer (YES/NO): NO